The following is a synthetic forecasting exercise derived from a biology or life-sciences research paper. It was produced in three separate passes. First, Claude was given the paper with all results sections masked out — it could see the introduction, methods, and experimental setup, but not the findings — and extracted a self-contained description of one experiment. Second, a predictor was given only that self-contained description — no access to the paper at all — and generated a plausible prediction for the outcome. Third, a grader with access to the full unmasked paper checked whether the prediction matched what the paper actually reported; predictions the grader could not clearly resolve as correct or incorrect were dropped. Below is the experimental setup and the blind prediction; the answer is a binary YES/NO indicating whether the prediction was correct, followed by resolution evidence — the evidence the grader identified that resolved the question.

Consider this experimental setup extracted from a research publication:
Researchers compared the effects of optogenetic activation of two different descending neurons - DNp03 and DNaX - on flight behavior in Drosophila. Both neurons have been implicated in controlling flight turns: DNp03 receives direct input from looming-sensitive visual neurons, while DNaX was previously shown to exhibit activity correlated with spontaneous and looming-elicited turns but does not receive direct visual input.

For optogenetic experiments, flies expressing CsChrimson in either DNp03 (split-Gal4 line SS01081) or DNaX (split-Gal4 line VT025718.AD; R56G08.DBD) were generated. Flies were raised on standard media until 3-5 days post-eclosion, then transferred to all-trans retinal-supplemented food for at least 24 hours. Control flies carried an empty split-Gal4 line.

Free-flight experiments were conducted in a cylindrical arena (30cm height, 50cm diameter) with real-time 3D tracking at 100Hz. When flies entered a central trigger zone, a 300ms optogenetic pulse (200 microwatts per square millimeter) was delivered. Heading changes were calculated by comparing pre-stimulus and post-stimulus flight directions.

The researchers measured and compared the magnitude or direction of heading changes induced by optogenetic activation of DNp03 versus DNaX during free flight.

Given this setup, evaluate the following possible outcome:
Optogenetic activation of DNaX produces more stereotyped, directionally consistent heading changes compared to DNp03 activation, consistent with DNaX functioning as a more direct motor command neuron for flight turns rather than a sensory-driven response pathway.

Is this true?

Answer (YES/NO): NO